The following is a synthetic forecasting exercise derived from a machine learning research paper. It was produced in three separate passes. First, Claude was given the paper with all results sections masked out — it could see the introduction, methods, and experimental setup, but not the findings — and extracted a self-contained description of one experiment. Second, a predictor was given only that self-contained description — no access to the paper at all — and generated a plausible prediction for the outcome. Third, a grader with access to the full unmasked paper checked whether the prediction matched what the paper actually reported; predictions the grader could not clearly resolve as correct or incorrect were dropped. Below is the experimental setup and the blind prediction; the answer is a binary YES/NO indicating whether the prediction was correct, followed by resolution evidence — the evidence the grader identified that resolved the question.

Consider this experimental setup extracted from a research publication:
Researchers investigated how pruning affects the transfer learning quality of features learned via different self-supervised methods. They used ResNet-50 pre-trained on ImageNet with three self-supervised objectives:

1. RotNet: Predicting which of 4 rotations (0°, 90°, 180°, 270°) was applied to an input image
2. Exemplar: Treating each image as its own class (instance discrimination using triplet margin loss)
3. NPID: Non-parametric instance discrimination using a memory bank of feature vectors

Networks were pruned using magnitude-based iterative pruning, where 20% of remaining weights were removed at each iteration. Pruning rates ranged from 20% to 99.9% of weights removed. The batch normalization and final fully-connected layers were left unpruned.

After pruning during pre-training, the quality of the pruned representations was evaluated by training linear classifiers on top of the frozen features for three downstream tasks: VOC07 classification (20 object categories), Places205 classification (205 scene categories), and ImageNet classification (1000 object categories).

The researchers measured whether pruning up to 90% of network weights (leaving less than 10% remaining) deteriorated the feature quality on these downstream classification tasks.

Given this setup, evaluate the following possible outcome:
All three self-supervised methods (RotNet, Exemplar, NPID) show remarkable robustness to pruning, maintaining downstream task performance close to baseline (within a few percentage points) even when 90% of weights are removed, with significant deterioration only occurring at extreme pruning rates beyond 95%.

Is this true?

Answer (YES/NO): YES